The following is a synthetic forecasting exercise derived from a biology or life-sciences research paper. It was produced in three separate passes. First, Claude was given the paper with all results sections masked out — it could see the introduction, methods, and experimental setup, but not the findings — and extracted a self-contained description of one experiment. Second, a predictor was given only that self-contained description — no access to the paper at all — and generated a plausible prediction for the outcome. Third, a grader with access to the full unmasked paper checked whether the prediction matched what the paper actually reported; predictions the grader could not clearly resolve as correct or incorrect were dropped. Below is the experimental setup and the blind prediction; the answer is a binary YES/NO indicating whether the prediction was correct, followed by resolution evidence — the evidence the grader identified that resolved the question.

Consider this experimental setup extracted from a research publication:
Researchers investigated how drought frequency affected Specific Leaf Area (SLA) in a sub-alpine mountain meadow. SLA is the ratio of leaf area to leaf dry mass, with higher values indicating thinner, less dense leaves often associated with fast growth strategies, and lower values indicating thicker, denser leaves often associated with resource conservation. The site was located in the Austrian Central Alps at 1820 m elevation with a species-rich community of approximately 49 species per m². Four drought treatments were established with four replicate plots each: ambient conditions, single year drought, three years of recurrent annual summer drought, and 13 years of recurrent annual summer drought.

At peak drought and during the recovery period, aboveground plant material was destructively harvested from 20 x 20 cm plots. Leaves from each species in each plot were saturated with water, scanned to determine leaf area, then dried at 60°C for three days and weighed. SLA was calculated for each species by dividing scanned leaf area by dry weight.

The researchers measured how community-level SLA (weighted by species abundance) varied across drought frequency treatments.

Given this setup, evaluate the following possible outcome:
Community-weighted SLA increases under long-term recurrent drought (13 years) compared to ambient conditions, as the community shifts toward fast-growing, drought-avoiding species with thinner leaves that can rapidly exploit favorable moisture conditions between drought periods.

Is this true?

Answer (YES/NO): NO